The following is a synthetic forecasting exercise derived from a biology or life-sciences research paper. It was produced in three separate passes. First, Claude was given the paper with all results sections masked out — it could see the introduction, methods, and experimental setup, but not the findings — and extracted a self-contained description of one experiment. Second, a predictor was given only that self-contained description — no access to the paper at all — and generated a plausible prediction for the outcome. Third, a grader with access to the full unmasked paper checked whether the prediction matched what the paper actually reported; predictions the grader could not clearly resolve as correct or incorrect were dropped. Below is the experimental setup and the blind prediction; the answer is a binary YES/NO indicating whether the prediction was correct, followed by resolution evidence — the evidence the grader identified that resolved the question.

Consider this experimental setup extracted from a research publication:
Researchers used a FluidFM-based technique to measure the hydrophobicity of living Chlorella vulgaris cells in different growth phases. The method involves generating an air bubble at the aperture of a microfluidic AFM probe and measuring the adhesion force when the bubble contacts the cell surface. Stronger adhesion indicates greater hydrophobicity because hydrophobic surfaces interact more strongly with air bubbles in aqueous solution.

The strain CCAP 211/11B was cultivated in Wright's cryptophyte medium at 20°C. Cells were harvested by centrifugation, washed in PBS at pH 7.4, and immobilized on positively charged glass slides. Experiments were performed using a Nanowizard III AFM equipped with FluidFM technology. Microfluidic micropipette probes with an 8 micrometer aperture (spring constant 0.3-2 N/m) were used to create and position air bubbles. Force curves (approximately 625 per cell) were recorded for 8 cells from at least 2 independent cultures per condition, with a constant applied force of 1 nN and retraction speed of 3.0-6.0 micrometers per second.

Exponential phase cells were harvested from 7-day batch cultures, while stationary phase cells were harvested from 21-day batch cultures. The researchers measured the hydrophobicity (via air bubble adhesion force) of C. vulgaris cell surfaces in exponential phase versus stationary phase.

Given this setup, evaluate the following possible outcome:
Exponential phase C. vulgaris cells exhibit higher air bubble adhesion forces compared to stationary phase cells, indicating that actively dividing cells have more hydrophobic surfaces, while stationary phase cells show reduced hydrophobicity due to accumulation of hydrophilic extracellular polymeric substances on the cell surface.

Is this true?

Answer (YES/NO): NO